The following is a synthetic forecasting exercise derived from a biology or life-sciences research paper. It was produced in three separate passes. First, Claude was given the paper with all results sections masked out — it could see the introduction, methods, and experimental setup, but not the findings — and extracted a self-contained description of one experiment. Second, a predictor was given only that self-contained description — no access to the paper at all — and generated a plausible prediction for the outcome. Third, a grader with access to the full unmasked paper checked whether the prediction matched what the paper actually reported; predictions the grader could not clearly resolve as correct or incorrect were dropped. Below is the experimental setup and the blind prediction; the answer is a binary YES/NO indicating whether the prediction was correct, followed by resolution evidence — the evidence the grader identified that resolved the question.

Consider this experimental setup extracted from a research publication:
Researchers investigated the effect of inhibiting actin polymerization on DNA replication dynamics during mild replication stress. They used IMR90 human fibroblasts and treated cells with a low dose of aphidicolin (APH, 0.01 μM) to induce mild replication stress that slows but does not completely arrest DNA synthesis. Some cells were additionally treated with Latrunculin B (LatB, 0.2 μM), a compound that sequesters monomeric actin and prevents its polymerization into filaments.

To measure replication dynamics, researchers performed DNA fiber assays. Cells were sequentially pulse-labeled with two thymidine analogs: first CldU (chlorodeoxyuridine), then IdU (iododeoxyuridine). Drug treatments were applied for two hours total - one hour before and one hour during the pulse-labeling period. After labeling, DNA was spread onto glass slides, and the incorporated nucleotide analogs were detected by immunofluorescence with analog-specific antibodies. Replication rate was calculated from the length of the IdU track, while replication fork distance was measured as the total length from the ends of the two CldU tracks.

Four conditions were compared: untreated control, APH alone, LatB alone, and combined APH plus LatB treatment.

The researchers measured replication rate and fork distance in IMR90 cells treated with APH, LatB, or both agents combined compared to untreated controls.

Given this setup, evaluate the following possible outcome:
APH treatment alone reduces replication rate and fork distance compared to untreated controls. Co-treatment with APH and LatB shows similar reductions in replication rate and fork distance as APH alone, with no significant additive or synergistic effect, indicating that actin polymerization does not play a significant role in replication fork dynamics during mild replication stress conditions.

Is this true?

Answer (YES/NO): NO